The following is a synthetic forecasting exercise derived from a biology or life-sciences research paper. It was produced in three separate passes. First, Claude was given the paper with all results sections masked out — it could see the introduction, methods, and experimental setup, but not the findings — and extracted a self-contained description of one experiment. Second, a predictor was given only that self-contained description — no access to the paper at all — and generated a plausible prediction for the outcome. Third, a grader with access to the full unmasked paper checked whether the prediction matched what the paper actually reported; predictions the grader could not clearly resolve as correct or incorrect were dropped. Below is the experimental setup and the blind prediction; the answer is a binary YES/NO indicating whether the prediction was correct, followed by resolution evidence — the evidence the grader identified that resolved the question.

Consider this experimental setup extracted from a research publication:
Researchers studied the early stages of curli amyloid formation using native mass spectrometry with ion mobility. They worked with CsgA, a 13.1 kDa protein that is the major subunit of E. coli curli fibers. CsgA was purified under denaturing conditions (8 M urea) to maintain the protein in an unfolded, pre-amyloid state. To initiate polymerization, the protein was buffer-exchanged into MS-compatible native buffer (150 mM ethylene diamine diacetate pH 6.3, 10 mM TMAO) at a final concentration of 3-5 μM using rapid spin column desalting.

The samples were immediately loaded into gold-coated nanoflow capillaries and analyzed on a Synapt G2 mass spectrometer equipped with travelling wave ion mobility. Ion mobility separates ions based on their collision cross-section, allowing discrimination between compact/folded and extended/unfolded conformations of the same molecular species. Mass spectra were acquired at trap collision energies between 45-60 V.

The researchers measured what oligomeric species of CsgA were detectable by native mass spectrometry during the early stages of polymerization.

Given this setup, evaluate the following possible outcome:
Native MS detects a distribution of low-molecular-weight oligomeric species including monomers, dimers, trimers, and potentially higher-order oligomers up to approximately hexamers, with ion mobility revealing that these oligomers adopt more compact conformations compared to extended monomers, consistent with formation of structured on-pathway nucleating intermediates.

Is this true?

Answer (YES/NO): NO